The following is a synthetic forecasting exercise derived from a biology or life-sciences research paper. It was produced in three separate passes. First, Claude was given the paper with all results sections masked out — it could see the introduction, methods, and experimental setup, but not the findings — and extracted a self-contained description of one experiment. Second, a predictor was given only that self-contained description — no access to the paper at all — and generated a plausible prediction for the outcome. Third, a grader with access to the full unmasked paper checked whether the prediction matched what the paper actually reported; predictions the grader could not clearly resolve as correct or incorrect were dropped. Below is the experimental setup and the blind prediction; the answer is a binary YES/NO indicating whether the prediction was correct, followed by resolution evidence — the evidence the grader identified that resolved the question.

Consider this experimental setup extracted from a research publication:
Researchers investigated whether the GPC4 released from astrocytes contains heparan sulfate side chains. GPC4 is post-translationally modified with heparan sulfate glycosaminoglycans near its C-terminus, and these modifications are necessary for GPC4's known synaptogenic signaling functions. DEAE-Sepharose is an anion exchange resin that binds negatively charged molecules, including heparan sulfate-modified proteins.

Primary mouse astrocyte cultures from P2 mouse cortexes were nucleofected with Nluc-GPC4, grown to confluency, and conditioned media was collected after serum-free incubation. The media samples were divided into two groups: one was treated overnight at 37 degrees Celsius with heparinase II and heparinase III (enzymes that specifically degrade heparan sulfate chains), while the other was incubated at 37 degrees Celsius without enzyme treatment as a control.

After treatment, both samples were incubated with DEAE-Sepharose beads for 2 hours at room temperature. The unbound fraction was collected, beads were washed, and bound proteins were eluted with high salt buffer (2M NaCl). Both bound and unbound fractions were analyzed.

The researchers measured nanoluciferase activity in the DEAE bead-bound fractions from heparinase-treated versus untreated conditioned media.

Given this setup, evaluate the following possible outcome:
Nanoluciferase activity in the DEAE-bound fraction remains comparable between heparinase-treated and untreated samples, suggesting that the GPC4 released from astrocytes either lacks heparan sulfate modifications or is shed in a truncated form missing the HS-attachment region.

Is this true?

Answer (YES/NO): NO